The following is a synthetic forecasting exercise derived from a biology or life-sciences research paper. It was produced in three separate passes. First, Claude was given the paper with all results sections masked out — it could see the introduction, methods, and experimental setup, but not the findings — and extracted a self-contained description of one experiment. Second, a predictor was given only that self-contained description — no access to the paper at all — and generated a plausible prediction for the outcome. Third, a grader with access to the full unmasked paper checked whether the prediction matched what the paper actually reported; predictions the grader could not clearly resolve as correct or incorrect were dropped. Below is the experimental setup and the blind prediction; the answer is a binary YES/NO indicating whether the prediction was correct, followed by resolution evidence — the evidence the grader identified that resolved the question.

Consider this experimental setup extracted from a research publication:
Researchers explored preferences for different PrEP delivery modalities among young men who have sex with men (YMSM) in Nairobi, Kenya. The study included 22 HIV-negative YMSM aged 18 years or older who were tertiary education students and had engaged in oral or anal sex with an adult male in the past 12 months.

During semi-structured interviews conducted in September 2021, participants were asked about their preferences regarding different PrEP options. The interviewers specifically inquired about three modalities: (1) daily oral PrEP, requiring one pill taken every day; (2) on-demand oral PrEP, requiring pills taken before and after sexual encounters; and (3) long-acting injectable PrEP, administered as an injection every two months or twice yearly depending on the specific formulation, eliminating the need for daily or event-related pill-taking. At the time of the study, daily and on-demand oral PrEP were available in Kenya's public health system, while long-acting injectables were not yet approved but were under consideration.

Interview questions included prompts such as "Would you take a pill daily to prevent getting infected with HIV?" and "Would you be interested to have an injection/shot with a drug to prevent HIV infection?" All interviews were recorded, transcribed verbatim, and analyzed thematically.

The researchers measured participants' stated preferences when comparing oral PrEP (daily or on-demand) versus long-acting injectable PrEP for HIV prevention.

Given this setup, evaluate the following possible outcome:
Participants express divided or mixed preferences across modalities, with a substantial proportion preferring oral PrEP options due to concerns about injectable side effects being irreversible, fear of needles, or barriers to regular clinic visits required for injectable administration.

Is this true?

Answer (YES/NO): NO